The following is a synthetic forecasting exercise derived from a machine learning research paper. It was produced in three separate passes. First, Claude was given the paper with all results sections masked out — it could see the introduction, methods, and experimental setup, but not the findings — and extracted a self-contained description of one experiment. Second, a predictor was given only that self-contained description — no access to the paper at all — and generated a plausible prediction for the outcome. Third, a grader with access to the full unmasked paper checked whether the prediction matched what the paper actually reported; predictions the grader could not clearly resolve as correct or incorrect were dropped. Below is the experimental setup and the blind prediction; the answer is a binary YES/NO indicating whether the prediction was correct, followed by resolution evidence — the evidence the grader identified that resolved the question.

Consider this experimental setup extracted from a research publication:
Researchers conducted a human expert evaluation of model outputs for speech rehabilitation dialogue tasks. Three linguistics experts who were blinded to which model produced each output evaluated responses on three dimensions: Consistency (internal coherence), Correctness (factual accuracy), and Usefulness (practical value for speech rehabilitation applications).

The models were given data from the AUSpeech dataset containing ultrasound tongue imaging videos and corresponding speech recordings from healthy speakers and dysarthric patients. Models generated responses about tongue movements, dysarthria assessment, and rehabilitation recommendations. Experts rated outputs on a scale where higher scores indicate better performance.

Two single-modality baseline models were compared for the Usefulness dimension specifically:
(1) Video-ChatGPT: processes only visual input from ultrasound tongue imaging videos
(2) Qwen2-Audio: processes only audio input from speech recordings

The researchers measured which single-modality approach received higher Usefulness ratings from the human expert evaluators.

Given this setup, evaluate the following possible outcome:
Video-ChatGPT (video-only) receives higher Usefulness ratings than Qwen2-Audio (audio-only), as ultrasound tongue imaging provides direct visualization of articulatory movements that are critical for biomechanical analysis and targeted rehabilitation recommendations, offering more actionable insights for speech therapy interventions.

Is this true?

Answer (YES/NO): NO